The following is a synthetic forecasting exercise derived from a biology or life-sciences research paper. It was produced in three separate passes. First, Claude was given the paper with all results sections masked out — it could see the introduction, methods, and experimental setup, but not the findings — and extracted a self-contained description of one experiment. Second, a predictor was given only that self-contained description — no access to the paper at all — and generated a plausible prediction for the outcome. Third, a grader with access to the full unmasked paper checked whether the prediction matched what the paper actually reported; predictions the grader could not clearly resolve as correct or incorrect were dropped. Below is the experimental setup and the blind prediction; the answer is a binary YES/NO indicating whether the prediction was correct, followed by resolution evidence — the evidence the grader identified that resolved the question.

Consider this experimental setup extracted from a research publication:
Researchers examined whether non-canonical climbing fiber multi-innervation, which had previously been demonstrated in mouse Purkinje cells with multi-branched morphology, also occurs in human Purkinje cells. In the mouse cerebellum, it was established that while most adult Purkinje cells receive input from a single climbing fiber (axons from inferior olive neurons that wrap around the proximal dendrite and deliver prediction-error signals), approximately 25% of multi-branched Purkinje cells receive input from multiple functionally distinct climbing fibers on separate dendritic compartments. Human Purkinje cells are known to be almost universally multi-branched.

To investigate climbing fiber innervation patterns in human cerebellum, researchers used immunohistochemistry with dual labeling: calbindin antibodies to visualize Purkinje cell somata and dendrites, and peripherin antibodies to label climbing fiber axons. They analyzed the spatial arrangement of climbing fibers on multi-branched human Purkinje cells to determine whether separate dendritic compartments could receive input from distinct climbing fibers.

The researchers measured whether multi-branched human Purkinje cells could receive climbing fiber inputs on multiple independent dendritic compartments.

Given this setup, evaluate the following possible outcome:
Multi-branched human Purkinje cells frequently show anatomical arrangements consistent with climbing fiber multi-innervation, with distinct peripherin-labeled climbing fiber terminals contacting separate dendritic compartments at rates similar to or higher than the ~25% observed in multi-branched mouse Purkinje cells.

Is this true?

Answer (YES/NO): YES